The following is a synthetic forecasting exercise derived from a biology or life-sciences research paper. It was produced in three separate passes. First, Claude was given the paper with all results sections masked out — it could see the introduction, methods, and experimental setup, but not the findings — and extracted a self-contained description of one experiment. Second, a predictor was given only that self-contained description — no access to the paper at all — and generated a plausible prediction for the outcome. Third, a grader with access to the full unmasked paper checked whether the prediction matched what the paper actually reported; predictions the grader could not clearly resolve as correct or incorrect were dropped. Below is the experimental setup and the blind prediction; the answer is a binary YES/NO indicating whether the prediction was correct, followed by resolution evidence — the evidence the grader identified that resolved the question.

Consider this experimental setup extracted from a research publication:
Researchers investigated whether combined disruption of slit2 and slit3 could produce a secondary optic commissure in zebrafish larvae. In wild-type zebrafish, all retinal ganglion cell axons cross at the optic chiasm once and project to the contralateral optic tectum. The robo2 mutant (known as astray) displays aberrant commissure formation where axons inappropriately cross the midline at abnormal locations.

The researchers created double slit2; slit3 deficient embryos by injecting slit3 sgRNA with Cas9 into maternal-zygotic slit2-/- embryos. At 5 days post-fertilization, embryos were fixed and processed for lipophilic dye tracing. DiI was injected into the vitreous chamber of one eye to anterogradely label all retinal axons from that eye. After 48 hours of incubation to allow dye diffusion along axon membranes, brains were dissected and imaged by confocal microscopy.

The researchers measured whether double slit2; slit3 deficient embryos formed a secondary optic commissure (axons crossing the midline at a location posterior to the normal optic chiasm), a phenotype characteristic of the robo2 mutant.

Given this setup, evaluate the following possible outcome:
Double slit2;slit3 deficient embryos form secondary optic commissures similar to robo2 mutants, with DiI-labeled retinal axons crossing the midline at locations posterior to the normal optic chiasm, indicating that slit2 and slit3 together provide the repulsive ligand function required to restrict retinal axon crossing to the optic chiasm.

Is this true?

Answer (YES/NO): YES